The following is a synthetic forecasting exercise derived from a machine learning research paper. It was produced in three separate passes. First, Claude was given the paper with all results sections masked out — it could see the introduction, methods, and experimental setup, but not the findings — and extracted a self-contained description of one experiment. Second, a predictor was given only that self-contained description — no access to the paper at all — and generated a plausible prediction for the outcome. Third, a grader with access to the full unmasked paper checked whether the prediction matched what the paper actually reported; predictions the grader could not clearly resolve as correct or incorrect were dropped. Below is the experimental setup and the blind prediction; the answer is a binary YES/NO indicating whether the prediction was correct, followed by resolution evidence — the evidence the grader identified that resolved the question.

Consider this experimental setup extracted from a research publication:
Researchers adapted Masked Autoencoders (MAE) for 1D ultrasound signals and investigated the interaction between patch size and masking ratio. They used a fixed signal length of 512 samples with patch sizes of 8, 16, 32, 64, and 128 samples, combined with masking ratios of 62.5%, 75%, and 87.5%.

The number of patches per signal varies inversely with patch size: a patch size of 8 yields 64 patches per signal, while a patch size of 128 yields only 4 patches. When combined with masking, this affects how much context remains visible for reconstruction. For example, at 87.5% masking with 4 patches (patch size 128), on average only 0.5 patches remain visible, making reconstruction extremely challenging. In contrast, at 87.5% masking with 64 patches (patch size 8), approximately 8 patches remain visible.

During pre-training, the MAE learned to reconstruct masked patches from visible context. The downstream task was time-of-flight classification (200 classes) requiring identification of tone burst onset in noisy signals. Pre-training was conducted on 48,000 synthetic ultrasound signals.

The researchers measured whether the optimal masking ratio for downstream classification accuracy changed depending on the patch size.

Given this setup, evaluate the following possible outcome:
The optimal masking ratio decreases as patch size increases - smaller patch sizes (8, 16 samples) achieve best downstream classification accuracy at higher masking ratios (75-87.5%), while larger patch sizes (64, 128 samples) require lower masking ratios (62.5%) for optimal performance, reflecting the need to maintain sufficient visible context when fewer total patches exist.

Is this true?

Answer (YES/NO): NO